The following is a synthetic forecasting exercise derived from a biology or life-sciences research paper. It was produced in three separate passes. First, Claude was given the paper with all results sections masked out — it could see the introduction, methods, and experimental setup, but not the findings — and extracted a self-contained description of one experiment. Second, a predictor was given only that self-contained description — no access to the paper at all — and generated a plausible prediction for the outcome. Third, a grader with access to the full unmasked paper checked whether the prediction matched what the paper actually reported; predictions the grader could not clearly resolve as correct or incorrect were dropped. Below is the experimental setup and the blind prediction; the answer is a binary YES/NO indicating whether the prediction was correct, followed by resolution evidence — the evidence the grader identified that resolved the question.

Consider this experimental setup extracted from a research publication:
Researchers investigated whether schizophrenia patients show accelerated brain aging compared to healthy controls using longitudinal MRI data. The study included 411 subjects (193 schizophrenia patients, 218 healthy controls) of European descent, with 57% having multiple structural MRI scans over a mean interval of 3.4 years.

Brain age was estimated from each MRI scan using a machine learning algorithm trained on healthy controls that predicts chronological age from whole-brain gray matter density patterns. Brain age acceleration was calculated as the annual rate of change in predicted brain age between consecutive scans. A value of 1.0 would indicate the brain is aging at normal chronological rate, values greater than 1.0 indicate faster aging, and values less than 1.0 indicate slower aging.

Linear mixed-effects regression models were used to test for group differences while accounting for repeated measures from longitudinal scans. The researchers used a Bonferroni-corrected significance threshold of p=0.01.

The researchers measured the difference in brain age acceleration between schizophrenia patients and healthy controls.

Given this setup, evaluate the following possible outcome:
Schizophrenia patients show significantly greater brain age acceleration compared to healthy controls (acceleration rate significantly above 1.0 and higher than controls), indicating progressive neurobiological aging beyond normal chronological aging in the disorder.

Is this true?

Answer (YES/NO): YES